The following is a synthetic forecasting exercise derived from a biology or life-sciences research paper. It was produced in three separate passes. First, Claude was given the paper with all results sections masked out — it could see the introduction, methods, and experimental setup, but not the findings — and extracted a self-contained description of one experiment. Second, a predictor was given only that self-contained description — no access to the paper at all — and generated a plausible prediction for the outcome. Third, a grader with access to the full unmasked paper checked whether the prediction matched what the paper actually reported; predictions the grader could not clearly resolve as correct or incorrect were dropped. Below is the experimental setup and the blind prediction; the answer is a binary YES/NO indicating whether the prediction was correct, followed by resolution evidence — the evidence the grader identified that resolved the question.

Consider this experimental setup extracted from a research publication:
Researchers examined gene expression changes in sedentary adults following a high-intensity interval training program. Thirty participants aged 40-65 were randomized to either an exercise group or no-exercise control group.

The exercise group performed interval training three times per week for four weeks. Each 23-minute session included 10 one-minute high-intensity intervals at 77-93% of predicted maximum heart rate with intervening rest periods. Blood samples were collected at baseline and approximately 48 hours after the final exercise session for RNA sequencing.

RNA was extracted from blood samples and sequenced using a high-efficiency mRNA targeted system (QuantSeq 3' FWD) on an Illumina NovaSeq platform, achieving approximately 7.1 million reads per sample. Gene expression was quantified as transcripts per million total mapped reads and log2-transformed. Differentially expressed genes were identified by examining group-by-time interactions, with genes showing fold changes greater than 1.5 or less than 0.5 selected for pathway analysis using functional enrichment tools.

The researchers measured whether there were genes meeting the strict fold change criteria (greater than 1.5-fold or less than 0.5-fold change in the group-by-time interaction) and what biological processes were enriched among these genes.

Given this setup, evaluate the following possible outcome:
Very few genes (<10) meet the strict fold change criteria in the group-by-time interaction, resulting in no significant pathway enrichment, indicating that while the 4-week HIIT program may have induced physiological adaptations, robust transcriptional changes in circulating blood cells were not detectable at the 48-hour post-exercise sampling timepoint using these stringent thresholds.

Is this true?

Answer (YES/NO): NO